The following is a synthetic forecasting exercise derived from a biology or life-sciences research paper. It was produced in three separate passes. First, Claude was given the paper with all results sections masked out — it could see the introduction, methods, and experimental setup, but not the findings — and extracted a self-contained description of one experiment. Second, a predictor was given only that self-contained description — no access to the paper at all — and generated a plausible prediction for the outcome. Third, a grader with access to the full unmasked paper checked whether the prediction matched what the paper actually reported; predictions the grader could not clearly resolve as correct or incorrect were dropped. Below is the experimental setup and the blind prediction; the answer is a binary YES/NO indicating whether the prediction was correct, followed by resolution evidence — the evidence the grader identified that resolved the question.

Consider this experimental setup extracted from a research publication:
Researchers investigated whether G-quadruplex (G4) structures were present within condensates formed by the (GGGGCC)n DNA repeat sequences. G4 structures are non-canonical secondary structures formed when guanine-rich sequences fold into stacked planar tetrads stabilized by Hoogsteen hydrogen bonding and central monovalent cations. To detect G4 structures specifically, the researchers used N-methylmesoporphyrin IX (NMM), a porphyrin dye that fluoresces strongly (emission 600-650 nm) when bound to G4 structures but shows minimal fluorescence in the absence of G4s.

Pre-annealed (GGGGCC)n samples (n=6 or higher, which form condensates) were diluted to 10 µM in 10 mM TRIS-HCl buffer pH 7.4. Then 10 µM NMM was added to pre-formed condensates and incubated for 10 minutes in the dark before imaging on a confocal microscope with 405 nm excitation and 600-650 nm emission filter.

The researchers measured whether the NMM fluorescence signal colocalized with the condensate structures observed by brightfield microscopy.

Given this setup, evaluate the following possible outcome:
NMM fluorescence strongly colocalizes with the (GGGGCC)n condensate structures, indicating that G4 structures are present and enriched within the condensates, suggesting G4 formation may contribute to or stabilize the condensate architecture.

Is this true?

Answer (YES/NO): YES